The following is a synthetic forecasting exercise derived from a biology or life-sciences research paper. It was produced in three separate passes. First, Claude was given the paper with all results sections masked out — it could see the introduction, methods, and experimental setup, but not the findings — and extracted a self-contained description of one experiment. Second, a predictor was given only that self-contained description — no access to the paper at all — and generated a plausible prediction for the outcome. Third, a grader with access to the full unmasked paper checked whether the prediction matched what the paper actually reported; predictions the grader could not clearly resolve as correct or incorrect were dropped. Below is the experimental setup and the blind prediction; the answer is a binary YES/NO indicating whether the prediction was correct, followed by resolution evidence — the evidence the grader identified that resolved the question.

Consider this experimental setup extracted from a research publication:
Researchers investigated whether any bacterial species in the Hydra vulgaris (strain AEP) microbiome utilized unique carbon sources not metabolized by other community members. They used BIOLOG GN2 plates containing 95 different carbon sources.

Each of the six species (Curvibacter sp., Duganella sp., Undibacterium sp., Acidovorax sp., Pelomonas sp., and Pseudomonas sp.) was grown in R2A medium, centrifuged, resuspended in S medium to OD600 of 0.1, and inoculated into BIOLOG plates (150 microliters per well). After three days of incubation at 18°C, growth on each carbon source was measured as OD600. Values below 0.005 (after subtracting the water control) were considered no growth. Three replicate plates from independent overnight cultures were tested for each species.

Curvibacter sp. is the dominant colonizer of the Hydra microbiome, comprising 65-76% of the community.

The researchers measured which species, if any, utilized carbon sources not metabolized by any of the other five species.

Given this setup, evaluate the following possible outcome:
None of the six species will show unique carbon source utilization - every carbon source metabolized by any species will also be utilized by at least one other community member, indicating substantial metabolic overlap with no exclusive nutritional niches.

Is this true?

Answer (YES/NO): NO